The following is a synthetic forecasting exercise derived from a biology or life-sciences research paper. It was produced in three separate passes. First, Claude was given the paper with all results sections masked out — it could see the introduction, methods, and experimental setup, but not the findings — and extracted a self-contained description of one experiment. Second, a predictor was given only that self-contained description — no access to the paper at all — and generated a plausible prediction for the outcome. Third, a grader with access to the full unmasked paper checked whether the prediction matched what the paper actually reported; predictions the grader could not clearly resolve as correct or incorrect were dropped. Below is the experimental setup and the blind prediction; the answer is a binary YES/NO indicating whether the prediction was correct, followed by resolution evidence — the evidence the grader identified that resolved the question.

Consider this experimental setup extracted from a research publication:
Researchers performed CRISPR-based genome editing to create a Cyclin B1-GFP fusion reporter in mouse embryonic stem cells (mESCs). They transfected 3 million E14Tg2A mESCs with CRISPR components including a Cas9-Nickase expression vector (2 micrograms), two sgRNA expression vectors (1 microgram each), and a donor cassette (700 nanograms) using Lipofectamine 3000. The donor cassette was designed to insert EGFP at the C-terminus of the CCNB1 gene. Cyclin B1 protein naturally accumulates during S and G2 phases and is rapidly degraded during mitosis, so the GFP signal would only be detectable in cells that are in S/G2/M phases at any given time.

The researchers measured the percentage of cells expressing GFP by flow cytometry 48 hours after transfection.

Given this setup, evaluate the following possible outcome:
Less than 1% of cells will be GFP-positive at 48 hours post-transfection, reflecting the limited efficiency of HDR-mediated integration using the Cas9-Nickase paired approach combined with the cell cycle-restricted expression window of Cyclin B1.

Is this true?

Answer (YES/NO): YES